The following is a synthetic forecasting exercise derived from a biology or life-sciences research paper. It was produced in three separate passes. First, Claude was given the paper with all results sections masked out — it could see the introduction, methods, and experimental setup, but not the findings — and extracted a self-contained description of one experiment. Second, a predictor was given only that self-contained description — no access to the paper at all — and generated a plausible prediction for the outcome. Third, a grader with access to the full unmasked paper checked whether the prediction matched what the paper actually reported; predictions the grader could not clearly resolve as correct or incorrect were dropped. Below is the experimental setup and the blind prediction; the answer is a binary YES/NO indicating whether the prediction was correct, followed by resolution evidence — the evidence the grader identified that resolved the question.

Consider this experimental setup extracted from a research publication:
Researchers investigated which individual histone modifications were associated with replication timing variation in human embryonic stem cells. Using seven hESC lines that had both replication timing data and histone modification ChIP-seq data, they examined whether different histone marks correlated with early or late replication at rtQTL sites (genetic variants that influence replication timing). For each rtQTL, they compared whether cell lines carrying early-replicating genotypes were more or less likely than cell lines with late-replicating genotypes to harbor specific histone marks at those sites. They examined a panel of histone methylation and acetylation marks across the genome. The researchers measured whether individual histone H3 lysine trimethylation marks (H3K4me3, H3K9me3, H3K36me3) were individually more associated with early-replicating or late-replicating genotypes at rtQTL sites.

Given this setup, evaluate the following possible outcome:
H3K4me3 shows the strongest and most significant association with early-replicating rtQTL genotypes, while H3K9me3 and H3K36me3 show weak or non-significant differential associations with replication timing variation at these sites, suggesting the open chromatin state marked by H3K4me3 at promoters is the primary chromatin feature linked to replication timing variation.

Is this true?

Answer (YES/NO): NO